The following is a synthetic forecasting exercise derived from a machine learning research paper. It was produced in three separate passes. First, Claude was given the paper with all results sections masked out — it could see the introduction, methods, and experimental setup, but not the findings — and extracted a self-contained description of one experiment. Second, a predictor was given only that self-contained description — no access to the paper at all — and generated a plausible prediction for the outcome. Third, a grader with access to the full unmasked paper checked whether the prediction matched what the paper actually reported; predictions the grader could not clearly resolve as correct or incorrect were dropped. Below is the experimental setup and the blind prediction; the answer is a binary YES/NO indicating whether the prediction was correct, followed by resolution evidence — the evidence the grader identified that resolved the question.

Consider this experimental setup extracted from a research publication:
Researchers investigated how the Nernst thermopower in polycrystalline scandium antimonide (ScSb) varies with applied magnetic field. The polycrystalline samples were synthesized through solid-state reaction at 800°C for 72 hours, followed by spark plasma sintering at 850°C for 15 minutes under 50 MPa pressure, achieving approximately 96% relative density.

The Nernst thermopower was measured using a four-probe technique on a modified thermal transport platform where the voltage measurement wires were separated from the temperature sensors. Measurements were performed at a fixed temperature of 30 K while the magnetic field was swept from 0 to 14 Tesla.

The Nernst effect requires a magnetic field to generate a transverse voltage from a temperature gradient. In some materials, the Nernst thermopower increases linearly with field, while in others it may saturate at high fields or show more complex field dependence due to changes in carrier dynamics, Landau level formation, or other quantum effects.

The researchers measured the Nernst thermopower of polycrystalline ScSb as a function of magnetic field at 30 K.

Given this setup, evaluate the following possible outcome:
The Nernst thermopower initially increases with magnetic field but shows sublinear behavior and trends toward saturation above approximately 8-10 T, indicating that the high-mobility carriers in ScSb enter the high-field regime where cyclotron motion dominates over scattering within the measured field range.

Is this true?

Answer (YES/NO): NO